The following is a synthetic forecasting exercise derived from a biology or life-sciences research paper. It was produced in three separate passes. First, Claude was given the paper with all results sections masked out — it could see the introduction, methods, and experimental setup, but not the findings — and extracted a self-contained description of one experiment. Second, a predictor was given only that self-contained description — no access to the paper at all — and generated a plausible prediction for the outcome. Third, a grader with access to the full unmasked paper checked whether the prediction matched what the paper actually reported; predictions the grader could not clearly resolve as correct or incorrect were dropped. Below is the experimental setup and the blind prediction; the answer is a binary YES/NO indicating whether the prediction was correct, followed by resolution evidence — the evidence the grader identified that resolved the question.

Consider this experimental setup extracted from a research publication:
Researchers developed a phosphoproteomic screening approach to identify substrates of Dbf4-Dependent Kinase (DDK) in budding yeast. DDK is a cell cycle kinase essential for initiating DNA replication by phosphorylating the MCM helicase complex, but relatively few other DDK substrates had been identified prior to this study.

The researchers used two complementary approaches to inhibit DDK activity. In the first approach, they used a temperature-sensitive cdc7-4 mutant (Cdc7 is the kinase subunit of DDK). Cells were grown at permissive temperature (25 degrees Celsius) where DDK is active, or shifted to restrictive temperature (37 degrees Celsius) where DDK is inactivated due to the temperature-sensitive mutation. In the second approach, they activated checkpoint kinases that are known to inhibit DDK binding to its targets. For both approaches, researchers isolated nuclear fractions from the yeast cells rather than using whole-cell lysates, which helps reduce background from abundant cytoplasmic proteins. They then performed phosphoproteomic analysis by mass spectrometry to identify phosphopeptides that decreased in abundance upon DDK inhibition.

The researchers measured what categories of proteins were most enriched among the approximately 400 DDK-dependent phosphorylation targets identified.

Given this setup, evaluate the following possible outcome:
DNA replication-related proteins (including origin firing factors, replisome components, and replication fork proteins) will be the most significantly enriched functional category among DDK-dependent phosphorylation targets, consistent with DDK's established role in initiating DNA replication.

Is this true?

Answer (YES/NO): NO